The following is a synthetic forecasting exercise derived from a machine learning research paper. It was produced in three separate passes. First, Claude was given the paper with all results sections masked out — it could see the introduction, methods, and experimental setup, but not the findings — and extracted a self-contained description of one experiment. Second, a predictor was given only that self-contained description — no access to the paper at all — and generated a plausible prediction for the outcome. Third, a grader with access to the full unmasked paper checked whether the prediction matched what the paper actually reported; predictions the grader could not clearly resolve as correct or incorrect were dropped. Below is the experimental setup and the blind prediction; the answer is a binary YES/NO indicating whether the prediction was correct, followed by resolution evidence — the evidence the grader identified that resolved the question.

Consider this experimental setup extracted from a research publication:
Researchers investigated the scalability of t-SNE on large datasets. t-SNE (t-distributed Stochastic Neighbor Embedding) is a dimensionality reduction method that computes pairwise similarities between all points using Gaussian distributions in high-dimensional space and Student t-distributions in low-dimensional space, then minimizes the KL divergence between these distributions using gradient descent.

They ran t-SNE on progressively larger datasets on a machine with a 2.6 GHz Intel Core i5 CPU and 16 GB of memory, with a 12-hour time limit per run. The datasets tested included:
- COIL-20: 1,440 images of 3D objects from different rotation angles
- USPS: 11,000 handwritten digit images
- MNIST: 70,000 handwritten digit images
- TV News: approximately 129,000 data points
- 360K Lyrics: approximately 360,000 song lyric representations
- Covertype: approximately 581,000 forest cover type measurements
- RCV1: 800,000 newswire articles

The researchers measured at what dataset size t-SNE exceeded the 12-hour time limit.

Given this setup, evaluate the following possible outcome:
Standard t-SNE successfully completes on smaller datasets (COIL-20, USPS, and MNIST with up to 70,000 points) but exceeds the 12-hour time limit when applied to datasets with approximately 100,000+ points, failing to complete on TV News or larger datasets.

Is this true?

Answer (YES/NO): NO